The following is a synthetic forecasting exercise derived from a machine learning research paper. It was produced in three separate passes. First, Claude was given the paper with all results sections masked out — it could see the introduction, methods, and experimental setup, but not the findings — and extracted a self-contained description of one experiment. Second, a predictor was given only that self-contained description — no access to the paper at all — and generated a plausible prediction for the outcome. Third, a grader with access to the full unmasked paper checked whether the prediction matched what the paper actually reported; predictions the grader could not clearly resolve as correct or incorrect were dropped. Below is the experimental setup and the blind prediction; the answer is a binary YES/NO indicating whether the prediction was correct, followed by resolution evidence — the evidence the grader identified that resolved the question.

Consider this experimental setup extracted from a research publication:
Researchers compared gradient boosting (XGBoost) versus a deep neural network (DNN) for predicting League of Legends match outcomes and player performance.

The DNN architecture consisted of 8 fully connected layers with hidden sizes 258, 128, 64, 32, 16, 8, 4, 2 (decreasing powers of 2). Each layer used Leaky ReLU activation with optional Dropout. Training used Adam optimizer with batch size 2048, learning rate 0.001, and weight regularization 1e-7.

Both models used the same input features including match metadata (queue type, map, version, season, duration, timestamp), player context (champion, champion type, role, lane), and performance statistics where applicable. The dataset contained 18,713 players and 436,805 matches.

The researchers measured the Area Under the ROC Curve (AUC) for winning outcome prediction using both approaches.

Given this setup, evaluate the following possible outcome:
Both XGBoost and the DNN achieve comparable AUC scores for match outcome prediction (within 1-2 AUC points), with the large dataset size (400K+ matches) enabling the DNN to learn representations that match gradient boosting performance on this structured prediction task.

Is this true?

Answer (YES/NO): YES